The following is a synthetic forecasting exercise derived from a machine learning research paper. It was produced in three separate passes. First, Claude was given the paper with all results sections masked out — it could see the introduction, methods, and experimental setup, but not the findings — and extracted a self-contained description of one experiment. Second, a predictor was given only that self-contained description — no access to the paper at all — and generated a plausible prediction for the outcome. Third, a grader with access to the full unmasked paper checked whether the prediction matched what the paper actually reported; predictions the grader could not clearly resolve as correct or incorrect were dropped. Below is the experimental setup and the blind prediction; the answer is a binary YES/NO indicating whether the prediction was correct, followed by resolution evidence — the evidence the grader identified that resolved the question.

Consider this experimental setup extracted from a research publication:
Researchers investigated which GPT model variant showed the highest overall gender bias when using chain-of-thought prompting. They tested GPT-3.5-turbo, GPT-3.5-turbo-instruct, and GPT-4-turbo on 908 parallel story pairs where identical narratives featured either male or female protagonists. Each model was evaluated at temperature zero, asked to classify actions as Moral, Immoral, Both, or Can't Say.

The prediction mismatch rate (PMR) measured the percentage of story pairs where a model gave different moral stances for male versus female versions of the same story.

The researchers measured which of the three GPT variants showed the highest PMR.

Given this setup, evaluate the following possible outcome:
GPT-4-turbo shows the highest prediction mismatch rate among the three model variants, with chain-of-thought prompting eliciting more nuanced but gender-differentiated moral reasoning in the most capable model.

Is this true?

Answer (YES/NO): NO